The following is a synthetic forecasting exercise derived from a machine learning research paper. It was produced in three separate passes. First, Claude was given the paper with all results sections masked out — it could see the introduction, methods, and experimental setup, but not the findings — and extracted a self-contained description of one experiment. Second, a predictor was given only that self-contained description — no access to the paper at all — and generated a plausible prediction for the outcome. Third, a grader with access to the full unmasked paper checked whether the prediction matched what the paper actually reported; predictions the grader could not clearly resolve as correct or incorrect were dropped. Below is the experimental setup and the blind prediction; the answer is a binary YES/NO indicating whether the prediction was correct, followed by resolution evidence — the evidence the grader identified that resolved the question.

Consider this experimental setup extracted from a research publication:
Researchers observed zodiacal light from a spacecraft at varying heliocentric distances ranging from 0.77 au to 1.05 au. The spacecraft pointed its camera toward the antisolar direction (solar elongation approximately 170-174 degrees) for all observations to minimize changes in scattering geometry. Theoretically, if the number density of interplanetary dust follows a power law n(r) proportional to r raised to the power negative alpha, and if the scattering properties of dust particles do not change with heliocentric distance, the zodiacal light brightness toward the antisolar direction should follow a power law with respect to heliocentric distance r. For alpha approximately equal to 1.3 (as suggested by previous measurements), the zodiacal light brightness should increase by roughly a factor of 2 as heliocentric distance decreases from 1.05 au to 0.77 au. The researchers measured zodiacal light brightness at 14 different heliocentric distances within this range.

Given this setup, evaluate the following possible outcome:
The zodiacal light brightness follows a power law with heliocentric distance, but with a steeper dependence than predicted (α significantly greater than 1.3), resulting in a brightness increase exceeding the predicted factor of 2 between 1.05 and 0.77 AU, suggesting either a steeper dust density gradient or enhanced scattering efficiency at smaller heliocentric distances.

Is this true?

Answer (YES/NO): NO